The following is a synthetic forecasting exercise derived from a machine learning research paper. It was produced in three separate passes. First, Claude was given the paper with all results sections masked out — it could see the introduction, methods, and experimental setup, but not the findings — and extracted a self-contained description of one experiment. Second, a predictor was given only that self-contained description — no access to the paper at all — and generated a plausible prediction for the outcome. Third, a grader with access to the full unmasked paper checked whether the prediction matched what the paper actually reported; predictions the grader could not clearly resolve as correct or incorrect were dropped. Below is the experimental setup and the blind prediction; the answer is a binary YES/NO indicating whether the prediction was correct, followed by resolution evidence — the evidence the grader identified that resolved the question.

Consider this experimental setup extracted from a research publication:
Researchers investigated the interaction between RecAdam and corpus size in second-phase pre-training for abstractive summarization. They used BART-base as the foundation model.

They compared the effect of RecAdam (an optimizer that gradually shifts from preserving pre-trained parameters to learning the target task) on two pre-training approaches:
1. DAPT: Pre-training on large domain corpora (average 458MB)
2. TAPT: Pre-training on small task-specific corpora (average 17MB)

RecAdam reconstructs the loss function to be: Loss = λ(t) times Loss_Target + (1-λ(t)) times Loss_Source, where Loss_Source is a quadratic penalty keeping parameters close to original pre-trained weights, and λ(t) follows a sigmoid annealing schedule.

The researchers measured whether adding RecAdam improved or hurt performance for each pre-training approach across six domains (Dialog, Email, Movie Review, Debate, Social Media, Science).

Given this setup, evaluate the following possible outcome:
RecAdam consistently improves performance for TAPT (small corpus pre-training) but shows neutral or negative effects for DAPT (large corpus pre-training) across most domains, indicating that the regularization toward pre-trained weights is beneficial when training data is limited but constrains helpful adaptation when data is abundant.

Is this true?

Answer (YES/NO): YES